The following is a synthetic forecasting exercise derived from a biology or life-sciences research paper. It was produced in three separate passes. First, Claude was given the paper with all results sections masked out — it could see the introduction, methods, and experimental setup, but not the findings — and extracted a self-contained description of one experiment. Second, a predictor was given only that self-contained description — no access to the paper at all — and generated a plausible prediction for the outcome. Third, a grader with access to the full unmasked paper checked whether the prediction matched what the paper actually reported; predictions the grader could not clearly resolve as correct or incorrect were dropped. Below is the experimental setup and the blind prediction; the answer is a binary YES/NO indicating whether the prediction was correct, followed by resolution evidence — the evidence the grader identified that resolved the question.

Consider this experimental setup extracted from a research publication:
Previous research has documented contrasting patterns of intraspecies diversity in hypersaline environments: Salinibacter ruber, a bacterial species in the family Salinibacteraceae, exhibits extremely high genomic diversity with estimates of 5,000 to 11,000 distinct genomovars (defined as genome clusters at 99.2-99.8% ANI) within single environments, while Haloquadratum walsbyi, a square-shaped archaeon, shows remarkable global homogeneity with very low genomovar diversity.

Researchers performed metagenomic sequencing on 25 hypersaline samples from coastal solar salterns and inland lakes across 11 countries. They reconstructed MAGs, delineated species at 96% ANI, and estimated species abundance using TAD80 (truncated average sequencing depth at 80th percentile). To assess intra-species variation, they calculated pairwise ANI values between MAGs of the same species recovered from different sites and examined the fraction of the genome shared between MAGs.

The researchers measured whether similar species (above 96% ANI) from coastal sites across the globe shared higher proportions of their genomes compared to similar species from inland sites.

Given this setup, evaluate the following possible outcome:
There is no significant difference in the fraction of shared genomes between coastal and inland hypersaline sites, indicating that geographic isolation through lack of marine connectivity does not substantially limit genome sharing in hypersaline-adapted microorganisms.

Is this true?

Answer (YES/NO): NO